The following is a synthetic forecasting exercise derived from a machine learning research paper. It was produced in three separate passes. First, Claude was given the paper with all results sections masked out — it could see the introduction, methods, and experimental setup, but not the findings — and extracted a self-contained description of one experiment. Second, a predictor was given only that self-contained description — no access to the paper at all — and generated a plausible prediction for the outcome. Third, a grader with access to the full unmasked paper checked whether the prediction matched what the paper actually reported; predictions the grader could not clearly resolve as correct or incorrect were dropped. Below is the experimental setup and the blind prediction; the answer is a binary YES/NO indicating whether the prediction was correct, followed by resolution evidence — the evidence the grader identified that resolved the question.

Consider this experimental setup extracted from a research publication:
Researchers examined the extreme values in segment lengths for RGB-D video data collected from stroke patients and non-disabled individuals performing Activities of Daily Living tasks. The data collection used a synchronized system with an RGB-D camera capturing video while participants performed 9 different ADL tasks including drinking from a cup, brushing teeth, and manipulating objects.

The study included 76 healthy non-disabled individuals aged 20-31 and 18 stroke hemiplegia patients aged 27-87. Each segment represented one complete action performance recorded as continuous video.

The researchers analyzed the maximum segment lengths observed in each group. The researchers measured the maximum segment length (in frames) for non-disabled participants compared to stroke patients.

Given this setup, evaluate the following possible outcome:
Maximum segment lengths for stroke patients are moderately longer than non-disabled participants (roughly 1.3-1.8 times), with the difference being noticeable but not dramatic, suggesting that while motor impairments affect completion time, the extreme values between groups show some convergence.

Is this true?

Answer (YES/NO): NO